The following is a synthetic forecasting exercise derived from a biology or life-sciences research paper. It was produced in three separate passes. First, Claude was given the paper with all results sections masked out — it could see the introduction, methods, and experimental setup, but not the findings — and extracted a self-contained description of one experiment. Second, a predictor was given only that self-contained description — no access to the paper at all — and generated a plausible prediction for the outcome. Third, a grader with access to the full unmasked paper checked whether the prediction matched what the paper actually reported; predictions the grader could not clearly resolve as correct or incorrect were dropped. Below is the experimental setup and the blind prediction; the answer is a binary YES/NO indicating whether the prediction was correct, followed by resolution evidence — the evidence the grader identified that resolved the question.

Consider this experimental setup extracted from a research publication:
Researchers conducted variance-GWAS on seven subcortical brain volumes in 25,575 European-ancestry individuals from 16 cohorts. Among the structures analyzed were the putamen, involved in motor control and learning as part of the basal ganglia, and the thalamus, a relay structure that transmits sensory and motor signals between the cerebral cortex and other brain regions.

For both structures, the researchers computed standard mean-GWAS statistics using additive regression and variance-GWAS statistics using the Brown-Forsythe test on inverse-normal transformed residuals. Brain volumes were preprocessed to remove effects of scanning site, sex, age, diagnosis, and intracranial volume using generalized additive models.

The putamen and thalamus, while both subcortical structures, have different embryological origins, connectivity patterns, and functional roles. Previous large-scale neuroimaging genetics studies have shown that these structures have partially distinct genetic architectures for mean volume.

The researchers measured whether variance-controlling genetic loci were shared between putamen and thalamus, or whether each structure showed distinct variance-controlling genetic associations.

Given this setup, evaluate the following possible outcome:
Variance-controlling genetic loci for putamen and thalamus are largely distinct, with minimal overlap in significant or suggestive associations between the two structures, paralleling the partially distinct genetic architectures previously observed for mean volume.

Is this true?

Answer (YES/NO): YES